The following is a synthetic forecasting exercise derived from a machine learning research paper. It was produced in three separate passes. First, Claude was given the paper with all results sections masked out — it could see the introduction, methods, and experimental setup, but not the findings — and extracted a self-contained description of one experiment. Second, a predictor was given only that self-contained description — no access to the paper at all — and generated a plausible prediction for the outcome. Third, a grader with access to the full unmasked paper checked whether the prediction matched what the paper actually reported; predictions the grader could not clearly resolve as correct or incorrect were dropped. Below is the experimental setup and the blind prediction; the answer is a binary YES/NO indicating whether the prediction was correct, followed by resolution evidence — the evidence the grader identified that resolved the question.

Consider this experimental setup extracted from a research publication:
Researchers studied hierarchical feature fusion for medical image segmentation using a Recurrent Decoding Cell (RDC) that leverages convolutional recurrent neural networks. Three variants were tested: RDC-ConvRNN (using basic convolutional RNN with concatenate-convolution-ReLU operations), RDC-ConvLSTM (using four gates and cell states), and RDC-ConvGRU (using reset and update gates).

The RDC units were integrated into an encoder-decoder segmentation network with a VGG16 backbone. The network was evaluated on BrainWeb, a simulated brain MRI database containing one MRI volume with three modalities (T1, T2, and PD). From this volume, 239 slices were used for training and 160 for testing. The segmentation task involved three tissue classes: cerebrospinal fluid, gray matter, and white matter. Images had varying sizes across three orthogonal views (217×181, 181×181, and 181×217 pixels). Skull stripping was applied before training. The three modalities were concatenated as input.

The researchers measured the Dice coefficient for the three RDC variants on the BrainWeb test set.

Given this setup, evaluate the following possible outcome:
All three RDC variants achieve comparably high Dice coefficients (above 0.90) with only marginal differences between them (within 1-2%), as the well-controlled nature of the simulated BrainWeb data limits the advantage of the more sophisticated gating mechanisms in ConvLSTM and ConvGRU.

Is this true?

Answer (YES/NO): YES